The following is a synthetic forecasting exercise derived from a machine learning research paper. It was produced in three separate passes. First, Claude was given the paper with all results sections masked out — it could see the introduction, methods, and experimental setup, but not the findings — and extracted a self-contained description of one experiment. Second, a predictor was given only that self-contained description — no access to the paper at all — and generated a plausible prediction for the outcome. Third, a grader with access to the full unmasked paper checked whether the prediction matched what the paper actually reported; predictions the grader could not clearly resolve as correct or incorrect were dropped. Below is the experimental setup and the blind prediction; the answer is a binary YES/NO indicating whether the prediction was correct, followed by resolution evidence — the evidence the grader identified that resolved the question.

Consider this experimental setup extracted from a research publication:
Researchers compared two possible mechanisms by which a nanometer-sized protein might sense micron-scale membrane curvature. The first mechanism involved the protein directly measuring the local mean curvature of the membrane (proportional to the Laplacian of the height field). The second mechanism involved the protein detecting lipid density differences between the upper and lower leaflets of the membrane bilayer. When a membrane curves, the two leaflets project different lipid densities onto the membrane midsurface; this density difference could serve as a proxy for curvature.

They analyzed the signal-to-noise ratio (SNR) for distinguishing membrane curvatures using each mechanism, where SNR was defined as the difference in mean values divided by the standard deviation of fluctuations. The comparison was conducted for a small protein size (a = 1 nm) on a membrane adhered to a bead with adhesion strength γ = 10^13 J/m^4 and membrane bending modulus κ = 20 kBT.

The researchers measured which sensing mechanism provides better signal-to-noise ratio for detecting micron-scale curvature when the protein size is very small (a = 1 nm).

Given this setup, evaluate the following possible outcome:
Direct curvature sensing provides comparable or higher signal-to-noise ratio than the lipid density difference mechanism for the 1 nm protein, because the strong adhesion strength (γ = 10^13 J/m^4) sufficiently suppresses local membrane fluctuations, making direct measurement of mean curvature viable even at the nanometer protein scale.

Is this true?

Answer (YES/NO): NO